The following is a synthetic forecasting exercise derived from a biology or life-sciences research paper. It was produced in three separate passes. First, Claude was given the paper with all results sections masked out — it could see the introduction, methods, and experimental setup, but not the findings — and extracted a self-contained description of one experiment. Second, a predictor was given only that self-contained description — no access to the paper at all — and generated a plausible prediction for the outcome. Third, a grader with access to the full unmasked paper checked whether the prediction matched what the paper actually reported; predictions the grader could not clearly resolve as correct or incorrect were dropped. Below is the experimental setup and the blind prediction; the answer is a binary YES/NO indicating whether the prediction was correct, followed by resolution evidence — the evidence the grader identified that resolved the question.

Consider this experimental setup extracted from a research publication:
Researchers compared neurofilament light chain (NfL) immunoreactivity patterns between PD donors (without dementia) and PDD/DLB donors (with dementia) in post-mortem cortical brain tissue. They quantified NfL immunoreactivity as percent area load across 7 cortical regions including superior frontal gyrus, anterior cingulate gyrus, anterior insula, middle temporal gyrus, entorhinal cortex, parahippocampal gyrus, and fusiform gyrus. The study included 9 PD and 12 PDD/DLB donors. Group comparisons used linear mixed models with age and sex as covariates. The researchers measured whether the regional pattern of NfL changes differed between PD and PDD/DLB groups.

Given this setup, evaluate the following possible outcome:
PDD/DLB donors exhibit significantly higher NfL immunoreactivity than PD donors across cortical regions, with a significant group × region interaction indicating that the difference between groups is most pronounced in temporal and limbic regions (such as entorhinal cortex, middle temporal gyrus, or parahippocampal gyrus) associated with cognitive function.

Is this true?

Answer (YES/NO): NO